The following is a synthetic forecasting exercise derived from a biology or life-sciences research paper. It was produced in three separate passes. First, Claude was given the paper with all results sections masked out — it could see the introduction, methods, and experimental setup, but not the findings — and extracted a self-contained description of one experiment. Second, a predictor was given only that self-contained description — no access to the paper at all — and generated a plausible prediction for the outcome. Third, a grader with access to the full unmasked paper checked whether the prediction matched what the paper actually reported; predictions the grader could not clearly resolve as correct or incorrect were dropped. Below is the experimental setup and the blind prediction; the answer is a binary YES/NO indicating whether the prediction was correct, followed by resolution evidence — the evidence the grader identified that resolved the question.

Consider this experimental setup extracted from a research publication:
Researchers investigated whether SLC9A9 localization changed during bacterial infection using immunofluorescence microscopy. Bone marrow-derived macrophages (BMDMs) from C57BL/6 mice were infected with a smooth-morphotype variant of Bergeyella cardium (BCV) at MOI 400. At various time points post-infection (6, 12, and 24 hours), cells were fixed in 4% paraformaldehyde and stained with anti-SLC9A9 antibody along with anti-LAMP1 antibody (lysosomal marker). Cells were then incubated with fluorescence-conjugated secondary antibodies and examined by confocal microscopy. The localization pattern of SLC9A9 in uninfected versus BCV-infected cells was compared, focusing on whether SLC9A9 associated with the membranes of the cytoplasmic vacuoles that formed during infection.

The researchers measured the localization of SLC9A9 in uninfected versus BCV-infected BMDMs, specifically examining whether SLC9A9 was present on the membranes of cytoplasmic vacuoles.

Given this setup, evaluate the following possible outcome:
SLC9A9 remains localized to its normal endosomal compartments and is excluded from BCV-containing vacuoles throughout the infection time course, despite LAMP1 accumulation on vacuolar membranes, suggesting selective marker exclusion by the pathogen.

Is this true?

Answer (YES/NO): NO